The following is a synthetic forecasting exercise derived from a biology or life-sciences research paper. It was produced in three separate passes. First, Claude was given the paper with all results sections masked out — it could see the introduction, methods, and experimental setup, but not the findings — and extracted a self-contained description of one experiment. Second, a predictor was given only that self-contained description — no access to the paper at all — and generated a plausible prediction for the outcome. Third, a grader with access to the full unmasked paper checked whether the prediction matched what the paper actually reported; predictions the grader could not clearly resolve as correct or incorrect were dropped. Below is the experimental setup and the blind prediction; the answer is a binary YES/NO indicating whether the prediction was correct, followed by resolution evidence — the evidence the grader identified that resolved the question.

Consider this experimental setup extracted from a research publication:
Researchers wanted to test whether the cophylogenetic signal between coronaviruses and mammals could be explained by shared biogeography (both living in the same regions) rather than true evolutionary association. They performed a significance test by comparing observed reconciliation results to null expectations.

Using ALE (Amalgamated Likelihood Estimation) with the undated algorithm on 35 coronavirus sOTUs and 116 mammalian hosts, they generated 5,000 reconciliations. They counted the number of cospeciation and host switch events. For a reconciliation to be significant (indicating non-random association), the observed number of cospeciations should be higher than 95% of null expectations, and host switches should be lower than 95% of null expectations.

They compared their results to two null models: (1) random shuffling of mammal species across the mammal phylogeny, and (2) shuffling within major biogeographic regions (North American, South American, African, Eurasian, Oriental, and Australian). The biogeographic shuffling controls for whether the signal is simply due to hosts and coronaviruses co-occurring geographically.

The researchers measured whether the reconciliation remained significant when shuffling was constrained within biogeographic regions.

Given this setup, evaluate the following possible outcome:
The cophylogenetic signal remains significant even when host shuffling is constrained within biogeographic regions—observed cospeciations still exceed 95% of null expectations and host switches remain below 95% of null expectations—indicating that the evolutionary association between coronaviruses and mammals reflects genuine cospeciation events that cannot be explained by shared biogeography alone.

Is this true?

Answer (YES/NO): NO